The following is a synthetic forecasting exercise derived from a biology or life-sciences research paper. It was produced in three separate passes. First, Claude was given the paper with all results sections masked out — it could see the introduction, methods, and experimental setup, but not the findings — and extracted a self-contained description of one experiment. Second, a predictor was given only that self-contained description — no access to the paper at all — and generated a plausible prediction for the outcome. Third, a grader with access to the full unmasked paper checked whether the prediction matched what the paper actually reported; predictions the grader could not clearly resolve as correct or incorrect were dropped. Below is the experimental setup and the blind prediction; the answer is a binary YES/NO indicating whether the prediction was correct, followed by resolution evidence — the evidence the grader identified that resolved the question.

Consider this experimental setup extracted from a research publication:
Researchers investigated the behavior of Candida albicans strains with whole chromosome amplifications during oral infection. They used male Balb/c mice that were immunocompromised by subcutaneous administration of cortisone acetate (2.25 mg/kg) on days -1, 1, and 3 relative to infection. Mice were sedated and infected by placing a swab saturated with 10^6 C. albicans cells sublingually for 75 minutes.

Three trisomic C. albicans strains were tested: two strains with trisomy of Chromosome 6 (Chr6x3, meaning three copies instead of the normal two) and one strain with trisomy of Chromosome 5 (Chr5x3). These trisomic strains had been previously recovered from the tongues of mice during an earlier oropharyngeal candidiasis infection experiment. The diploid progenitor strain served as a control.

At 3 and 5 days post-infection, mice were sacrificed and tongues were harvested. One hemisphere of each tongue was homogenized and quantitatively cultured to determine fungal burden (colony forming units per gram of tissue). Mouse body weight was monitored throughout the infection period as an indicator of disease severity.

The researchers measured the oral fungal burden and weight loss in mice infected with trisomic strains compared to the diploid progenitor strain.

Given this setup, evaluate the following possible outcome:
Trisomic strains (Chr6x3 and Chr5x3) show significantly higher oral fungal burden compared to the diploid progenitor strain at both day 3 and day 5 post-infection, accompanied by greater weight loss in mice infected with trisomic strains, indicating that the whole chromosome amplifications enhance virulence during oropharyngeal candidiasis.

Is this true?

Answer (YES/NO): NO